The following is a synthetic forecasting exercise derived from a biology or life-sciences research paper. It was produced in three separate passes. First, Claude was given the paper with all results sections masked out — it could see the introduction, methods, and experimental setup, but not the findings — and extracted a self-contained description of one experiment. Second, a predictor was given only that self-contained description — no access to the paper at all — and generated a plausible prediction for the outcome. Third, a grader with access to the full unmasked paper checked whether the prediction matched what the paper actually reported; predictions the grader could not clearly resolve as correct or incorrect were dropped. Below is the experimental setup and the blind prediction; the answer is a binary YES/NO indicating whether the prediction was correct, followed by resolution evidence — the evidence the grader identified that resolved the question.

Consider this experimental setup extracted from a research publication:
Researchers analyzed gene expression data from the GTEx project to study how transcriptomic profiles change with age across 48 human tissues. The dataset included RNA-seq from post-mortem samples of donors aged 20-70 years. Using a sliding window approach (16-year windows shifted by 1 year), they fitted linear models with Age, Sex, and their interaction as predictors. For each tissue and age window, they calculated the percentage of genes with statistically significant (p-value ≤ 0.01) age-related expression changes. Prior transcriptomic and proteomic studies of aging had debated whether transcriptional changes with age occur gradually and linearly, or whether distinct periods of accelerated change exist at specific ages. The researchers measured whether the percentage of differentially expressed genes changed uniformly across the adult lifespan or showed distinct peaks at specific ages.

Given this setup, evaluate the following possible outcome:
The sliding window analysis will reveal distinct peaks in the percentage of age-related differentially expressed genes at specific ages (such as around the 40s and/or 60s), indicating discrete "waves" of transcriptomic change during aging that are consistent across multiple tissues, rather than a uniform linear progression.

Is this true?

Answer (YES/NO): NO